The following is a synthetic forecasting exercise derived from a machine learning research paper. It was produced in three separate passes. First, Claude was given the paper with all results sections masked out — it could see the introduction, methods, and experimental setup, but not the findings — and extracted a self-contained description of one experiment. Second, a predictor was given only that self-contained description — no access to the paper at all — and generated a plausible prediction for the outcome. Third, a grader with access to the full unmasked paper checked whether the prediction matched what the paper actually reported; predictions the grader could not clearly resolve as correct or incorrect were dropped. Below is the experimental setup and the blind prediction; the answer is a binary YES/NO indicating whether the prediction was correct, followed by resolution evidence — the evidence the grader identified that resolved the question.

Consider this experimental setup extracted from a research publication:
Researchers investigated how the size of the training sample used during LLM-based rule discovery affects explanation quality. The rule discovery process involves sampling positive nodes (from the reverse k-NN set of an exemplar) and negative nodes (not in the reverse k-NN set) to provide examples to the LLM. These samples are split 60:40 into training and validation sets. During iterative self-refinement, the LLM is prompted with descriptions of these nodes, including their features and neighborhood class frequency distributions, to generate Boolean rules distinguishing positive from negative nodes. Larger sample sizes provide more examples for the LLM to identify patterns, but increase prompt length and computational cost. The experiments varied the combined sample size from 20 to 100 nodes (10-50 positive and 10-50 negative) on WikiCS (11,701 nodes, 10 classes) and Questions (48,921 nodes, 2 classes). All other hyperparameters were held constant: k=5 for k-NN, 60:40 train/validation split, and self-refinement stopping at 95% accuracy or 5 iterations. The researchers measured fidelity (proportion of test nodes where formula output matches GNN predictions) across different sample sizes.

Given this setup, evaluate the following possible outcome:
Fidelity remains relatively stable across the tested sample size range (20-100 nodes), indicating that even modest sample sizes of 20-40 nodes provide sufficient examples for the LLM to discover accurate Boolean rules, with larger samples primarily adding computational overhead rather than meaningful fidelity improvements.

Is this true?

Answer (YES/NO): NO